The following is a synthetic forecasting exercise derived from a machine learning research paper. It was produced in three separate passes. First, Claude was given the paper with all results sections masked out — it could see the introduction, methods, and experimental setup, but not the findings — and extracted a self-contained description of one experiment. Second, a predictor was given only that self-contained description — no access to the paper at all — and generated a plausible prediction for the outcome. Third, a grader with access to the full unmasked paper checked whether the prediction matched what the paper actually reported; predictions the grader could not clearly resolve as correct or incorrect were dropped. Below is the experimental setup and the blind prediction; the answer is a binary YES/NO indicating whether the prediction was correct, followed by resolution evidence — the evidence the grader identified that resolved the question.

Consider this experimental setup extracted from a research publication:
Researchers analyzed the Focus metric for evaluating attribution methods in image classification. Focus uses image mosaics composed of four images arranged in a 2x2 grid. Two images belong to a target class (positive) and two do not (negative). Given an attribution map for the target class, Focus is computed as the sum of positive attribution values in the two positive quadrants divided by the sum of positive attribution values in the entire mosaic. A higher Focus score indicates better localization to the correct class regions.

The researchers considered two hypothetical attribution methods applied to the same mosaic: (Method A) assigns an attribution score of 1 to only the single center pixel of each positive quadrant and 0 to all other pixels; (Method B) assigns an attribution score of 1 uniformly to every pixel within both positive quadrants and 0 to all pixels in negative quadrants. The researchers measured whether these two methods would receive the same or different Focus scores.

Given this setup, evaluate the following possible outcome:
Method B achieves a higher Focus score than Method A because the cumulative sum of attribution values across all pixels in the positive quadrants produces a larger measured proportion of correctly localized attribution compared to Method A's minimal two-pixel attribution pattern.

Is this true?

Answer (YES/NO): NO